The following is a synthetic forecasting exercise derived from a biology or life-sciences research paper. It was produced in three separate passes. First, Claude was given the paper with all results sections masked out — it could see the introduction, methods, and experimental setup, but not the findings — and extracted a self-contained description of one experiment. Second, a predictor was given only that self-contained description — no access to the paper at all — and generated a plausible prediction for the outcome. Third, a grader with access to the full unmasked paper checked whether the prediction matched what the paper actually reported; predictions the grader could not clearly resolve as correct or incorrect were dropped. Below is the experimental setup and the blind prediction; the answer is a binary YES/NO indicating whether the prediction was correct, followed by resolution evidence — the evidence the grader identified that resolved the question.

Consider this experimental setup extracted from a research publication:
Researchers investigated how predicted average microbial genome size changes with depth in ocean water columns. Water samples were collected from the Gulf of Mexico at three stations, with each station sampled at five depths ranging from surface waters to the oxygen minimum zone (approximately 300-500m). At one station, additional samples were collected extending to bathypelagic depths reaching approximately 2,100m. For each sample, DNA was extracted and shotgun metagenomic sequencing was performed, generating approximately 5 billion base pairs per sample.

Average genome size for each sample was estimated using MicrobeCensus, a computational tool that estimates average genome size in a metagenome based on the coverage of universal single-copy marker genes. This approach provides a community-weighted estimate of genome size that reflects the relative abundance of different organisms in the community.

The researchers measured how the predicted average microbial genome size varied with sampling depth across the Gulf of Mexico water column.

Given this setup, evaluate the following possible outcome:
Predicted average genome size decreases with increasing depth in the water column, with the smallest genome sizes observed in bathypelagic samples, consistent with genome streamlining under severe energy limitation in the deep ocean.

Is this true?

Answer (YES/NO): NO